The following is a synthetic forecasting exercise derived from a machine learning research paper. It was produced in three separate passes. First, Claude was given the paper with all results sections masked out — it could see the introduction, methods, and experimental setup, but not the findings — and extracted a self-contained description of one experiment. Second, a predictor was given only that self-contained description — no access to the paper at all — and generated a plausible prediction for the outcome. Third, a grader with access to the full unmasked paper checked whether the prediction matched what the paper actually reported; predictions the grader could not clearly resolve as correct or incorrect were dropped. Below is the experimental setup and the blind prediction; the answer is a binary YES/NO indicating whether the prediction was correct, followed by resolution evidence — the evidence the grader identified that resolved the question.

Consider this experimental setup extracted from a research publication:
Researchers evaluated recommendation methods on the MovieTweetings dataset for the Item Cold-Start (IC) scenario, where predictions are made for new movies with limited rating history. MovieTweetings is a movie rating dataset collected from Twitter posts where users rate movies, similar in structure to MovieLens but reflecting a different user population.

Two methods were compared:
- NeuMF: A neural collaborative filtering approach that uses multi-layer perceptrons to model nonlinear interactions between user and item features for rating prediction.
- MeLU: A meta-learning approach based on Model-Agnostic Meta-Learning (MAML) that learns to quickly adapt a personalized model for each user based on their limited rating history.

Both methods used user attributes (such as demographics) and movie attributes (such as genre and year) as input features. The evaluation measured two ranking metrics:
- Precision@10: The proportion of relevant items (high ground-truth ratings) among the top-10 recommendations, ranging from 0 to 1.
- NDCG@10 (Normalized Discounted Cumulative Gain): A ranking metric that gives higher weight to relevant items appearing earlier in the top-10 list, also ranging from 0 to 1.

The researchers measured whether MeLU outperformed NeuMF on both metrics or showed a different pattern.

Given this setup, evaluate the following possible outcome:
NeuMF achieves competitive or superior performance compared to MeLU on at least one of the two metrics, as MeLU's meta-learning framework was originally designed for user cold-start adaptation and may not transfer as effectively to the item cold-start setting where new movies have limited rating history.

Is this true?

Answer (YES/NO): YES